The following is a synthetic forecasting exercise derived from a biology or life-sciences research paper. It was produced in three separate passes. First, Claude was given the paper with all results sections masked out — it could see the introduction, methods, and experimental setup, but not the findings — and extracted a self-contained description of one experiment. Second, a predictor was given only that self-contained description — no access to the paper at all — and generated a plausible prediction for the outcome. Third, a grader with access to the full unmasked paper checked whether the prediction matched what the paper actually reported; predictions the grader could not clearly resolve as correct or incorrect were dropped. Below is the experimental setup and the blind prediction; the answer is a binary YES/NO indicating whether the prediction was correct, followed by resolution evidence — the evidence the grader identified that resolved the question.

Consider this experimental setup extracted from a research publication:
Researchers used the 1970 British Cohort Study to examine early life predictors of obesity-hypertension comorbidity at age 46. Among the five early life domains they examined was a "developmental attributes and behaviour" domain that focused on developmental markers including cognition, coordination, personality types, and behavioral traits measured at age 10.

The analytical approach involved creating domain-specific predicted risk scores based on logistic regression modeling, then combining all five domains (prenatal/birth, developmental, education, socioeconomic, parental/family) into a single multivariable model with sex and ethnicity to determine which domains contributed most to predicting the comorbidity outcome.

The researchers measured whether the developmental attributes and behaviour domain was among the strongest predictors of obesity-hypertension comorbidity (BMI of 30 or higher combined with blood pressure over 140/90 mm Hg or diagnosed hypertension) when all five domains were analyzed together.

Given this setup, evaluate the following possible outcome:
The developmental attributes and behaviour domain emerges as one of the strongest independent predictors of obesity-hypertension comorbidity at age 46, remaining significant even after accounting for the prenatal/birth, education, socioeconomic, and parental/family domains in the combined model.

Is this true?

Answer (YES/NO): NO